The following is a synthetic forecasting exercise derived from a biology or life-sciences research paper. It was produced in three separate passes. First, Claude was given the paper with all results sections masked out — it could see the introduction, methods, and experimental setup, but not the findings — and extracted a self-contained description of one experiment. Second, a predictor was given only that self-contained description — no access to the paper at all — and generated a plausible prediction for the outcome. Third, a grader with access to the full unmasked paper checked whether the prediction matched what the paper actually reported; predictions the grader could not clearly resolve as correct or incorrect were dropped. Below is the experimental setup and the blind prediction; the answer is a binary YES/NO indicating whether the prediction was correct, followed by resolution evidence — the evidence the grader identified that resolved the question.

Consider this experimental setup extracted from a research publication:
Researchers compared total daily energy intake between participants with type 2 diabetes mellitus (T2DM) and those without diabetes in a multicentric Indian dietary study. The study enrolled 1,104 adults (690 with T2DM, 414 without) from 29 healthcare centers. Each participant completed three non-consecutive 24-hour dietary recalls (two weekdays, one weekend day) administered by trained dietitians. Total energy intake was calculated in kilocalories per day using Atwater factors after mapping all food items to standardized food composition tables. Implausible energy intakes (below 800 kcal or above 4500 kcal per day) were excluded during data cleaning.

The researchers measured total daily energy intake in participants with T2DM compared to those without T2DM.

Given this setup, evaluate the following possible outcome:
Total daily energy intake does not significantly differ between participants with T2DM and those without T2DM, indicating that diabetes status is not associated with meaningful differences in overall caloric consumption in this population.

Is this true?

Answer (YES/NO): NO